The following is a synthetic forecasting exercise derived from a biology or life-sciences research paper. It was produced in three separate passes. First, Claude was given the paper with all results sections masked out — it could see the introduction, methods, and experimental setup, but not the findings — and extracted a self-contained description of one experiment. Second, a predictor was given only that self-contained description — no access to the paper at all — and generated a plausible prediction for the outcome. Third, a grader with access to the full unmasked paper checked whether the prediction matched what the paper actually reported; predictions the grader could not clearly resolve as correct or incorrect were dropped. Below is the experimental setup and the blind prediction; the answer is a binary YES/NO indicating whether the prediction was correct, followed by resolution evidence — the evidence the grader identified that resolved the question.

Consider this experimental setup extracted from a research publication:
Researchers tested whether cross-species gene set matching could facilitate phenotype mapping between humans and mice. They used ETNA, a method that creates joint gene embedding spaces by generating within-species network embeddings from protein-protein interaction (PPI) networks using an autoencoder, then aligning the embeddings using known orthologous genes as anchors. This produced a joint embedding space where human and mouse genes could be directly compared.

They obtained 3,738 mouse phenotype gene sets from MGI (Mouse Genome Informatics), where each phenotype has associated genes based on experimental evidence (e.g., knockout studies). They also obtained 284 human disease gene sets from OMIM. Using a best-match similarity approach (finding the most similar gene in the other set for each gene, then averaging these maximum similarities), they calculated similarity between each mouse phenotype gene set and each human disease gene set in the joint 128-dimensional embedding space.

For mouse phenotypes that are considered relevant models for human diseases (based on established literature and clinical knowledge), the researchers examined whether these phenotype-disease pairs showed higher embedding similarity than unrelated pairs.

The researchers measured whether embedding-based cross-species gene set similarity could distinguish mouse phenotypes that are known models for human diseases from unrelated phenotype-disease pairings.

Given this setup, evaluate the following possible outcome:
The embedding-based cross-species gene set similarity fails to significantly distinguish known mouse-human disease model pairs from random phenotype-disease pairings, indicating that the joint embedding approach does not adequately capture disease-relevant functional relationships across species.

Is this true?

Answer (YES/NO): NO